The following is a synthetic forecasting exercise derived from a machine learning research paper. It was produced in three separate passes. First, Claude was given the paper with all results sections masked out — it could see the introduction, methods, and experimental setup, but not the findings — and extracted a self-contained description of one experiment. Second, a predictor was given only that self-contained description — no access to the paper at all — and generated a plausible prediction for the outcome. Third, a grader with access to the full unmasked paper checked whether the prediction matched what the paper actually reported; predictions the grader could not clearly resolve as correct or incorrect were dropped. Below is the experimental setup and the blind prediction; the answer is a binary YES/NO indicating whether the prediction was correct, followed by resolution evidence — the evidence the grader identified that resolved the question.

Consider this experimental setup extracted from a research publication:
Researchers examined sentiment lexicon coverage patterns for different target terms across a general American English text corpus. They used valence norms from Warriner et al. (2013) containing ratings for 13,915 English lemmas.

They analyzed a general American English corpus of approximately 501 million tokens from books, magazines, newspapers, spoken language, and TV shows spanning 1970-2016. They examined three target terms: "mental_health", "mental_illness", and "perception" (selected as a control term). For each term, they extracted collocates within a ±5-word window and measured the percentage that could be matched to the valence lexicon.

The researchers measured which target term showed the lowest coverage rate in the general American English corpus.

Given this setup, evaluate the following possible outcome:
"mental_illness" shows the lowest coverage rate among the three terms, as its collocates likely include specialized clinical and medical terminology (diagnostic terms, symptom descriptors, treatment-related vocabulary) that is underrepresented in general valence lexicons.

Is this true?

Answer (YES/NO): NO